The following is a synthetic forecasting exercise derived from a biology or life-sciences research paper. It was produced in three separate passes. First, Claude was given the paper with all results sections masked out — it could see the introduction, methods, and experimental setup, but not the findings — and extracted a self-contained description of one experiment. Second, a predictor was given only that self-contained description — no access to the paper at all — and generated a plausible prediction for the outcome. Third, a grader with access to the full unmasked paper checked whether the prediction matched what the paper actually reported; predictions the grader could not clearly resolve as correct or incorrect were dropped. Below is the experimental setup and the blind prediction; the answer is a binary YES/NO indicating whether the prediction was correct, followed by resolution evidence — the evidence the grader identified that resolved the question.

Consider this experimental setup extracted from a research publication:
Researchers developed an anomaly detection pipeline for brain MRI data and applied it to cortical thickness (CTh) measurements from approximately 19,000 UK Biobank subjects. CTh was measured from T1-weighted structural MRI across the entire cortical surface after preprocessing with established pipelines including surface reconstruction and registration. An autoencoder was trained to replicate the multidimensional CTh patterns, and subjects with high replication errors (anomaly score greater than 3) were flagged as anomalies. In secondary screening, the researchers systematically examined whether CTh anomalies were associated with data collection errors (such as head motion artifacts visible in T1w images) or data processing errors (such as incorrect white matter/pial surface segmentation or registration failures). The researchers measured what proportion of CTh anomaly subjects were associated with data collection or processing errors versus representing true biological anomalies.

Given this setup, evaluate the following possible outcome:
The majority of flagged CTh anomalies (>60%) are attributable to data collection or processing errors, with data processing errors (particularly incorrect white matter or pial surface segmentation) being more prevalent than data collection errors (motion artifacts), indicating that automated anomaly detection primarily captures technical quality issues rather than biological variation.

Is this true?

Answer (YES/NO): YES